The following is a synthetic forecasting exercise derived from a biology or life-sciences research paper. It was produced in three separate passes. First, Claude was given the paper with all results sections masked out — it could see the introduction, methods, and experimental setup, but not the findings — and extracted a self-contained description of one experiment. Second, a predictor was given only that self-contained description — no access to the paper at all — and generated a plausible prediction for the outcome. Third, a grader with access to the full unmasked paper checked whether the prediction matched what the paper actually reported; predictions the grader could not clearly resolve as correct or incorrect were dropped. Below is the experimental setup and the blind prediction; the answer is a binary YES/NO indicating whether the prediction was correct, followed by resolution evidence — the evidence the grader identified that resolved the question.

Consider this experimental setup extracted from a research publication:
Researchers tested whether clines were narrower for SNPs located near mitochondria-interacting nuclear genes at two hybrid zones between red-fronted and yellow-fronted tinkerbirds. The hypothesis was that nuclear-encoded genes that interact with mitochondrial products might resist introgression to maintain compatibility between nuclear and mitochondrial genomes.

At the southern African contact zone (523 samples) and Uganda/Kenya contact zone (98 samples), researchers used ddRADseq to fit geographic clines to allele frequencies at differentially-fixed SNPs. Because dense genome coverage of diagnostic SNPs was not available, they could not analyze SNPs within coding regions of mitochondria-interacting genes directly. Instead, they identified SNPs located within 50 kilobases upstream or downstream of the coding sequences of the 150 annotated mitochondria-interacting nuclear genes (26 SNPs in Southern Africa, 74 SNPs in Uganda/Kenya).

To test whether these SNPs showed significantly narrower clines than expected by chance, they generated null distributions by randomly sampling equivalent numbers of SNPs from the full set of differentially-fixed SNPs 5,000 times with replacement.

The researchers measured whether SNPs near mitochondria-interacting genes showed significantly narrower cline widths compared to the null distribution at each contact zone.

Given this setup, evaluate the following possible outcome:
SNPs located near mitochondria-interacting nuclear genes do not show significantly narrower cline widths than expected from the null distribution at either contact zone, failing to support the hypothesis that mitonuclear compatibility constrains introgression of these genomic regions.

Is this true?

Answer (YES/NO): YES